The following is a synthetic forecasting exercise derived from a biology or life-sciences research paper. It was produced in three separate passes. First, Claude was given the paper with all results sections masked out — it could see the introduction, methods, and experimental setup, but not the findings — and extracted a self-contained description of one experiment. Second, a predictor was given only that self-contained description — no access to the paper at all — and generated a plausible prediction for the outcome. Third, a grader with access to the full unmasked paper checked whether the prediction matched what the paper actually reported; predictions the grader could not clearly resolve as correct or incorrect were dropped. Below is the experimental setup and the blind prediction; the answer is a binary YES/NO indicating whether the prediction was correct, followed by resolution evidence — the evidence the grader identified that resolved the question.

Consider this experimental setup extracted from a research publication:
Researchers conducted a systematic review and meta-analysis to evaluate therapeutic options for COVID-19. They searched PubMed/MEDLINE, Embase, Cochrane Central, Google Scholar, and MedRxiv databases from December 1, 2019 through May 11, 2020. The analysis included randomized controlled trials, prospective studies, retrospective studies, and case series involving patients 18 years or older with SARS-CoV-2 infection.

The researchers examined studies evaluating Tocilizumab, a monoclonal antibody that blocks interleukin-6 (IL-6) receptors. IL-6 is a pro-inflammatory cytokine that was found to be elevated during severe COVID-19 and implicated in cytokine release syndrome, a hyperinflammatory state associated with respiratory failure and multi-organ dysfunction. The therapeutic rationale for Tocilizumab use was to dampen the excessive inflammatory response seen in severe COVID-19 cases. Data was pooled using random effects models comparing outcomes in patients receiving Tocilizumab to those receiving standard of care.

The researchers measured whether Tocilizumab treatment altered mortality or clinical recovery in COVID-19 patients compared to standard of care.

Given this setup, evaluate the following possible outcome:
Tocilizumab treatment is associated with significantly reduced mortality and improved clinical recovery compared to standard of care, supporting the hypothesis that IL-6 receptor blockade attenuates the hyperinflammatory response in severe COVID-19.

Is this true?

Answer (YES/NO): NO